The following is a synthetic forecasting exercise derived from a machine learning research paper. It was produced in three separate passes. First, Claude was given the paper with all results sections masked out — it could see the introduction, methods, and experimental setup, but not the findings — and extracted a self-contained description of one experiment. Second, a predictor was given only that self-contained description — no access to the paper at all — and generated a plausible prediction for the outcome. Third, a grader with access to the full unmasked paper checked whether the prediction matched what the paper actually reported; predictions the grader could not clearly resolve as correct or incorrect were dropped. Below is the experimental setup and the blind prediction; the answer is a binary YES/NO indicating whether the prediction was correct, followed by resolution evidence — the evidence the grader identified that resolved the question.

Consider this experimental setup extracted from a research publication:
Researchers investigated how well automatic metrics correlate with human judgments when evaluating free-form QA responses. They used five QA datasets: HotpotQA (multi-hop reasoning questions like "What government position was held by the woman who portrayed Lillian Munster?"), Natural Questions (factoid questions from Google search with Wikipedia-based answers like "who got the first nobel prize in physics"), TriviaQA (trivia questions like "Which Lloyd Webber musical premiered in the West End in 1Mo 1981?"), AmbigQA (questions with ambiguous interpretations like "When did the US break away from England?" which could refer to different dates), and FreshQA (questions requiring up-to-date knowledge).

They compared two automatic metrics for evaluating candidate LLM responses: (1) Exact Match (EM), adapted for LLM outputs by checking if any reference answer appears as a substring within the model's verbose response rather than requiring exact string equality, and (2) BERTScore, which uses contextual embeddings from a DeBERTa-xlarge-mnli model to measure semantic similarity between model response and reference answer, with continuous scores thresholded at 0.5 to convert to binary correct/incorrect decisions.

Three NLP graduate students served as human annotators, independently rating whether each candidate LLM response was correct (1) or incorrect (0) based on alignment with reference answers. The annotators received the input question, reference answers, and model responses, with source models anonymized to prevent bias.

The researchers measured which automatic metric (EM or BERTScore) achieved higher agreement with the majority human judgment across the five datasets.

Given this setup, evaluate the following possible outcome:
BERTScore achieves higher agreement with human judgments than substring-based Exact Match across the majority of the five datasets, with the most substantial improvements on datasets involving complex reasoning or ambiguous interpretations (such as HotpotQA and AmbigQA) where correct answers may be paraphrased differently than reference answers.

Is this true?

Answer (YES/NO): NO